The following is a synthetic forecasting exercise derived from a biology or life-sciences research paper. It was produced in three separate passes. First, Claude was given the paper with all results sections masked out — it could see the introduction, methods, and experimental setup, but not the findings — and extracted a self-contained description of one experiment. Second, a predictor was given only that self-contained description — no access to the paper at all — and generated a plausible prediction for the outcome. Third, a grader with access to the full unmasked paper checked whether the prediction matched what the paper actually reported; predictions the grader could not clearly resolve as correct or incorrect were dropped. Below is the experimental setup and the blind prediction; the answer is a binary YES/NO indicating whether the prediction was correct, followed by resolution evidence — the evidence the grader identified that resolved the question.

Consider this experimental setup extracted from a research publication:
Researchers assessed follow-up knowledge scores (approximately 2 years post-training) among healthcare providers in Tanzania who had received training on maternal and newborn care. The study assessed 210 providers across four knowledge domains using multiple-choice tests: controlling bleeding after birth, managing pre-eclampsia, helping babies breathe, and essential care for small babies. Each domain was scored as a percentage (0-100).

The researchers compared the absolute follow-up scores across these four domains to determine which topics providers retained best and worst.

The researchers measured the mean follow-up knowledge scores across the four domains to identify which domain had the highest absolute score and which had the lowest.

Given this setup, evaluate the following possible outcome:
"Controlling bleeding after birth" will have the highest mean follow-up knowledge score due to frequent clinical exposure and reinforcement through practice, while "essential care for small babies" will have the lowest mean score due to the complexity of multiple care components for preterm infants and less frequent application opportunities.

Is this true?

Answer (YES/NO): NO